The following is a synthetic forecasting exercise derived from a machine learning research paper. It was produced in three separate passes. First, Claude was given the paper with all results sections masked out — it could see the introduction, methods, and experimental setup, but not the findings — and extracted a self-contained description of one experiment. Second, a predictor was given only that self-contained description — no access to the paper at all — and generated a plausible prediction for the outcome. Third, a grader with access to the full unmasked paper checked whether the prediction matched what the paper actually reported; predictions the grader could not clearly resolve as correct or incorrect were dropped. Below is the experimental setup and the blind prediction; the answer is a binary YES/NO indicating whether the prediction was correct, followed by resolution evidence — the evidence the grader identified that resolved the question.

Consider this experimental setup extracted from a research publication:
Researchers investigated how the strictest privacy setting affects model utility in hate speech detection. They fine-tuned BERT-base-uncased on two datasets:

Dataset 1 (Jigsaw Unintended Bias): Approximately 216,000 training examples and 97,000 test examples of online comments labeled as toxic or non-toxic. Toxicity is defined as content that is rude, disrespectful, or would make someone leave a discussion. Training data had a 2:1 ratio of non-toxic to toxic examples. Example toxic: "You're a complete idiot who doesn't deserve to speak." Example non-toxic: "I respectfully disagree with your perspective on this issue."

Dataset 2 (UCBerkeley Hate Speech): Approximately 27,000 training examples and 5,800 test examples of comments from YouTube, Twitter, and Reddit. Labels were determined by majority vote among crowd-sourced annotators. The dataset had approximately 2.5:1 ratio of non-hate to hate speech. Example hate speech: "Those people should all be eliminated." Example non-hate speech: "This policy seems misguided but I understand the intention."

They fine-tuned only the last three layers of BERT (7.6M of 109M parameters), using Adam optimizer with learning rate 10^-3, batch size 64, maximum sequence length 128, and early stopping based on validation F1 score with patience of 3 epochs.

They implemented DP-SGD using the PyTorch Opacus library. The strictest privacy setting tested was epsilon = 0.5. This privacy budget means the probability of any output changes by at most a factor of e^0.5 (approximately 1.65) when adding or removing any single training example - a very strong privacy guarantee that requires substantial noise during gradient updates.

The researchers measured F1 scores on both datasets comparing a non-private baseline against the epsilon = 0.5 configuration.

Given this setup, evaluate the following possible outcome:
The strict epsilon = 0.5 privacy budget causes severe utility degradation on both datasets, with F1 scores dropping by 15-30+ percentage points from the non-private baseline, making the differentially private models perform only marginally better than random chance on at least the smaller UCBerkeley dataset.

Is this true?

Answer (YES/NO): NO